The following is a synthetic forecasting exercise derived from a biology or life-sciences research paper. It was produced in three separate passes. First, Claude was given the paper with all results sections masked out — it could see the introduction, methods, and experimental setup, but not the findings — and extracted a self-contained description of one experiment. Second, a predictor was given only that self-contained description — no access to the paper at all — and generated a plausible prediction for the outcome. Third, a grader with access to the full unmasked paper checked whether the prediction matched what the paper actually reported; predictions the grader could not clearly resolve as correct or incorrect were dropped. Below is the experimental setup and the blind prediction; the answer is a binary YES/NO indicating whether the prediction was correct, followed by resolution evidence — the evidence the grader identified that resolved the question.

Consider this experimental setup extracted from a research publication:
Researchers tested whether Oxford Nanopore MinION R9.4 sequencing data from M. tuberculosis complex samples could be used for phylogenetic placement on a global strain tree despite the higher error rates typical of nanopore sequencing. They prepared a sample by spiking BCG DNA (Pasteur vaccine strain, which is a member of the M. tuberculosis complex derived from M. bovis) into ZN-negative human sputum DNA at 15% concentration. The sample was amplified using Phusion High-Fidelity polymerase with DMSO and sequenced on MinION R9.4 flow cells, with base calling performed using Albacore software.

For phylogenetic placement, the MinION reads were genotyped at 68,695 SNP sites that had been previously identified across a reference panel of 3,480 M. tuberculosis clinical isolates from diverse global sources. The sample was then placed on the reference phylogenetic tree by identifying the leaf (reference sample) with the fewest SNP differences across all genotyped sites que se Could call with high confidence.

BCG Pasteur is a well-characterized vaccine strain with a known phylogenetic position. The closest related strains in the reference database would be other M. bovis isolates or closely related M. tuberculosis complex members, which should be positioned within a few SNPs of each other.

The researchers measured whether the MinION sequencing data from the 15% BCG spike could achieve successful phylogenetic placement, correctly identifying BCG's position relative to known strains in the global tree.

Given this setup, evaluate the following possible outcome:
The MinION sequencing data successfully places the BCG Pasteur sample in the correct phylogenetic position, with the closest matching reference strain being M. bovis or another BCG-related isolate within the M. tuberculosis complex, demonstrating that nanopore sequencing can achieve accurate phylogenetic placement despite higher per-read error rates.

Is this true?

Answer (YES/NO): YES